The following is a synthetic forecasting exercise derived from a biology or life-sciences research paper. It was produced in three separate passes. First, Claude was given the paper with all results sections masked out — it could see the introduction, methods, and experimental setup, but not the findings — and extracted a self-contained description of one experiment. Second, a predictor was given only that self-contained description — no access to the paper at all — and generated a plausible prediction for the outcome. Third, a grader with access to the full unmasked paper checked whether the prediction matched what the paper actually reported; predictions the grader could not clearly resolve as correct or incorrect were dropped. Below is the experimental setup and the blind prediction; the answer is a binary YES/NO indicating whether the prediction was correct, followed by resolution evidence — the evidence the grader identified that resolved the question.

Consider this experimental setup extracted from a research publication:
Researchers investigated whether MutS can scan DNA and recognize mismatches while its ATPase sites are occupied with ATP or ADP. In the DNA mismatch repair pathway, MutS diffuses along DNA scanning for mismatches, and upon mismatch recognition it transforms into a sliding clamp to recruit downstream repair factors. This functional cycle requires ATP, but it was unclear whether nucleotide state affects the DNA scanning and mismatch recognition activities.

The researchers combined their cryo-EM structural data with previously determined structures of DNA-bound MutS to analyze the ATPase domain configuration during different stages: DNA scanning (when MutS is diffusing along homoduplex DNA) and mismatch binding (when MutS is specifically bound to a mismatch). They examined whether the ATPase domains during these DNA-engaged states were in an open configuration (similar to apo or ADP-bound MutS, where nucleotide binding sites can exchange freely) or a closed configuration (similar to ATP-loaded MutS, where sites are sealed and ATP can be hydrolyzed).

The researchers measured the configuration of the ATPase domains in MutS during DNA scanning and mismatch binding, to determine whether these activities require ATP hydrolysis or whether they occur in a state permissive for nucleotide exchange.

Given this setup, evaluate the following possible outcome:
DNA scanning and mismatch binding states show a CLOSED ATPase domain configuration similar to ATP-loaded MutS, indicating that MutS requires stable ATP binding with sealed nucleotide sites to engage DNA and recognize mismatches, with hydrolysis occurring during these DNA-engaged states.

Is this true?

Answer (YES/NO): NO